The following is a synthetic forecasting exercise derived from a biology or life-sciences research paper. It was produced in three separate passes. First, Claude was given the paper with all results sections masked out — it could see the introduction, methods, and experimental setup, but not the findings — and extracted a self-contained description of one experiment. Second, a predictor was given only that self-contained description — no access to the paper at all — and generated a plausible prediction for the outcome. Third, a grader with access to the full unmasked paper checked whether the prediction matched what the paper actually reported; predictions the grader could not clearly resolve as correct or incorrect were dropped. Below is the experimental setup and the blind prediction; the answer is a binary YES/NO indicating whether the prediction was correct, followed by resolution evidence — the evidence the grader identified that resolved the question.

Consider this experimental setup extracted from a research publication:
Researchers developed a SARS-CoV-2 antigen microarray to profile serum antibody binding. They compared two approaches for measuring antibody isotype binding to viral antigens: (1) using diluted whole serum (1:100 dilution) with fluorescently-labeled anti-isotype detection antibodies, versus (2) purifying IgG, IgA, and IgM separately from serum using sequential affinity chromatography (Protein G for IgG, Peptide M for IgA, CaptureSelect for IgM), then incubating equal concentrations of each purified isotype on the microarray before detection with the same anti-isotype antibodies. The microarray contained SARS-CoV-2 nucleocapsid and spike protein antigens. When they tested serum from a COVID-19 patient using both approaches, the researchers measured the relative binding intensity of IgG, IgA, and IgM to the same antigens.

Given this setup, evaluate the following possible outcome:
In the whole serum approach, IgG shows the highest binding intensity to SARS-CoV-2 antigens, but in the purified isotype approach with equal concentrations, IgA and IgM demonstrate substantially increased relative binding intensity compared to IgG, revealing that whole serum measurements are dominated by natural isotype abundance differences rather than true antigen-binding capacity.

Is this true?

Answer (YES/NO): NO